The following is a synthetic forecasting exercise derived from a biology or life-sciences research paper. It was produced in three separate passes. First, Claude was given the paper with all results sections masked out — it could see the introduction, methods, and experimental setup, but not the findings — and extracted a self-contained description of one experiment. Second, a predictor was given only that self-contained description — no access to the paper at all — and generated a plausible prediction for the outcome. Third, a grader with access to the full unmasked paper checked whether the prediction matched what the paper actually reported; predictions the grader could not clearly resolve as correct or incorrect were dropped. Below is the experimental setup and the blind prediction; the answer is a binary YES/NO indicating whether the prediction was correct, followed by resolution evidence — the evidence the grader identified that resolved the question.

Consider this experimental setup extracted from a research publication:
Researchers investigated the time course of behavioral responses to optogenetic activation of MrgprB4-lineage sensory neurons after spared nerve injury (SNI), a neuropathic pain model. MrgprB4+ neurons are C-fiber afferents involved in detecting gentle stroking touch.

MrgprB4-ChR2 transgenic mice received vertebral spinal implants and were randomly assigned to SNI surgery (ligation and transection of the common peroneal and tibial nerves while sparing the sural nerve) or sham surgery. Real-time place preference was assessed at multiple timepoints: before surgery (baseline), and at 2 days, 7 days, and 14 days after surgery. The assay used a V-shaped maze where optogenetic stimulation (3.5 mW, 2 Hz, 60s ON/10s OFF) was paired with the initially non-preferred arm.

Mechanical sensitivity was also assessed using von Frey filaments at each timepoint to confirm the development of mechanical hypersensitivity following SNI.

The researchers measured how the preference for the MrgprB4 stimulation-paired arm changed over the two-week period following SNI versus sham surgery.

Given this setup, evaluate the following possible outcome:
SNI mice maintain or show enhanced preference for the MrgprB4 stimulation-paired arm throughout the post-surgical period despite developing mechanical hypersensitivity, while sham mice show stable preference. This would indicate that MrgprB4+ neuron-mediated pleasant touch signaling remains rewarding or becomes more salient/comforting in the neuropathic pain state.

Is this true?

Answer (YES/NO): NO